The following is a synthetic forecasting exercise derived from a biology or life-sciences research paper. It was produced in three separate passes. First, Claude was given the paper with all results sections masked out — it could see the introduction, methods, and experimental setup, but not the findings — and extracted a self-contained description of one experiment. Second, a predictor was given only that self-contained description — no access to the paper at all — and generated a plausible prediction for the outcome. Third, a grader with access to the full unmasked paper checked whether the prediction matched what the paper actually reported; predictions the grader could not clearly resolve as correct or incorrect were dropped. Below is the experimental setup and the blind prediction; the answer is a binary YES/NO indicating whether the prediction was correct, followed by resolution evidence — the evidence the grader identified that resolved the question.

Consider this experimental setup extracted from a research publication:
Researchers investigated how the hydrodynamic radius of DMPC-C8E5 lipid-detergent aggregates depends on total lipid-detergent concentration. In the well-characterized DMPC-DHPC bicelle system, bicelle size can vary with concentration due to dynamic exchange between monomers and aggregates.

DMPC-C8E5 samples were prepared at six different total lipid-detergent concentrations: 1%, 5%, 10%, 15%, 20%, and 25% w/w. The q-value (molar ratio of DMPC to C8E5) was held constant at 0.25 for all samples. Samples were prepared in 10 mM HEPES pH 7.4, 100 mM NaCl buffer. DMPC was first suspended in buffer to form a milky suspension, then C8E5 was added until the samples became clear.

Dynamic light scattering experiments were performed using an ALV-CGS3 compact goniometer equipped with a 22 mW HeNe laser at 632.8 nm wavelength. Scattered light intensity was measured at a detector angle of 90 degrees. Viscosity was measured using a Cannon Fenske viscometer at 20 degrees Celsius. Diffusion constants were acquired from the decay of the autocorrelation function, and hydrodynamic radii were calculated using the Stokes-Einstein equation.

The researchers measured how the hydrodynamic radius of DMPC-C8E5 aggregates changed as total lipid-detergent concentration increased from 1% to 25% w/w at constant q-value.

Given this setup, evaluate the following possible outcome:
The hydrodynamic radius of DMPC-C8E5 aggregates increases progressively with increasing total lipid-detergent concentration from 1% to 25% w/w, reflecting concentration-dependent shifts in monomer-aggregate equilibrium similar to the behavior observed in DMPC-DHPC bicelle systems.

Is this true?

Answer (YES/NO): NO